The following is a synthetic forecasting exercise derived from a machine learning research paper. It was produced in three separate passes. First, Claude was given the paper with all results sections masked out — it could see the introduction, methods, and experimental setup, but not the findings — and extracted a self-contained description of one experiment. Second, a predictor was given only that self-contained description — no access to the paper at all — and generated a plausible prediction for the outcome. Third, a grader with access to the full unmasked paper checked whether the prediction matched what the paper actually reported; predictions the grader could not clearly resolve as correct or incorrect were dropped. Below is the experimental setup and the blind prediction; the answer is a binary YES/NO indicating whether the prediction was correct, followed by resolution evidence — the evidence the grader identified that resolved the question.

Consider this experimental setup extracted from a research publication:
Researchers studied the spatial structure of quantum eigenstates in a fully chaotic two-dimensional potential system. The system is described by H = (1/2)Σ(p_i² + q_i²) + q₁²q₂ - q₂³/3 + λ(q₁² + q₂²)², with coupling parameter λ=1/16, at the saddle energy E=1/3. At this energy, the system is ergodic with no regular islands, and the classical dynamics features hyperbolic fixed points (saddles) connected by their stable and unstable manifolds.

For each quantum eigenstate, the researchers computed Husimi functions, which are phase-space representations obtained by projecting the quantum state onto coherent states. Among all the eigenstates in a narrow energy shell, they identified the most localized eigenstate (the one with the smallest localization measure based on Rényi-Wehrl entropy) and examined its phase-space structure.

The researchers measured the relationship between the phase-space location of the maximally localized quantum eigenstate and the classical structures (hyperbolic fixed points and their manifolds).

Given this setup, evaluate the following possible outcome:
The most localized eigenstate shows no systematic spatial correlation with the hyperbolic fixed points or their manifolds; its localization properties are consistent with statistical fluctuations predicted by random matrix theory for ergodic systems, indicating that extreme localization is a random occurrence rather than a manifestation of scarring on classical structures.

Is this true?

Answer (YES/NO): NO